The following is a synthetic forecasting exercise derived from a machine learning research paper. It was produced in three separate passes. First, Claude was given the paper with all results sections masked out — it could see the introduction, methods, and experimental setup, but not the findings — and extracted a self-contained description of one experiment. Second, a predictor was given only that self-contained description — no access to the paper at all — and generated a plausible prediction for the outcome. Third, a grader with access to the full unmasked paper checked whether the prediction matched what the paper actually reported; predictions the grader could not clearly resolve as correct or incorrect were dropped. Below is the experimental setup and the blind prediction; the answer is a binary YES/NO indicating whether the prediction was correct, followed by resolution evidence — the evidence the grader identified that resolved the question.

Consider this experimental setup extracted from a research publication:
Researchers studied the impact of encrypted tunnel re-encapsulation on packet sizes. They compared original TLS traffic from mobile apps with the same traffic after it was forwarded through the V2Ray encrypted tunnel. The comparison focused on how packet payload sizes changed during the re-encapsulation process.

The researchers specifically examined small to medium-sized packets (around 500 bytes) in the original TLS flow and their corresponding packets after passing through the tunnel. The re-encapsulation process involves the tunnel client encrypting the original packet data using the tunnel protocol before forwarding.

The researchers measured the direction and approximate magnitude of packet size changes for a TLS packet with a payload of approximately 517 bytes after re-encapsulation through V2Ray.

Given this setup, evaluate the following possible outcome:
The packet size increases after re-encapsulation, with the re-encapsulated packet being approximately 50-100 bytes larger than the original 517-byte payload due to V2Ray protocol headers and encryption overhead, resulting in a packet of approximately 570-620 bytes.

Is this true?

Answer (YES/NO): YES